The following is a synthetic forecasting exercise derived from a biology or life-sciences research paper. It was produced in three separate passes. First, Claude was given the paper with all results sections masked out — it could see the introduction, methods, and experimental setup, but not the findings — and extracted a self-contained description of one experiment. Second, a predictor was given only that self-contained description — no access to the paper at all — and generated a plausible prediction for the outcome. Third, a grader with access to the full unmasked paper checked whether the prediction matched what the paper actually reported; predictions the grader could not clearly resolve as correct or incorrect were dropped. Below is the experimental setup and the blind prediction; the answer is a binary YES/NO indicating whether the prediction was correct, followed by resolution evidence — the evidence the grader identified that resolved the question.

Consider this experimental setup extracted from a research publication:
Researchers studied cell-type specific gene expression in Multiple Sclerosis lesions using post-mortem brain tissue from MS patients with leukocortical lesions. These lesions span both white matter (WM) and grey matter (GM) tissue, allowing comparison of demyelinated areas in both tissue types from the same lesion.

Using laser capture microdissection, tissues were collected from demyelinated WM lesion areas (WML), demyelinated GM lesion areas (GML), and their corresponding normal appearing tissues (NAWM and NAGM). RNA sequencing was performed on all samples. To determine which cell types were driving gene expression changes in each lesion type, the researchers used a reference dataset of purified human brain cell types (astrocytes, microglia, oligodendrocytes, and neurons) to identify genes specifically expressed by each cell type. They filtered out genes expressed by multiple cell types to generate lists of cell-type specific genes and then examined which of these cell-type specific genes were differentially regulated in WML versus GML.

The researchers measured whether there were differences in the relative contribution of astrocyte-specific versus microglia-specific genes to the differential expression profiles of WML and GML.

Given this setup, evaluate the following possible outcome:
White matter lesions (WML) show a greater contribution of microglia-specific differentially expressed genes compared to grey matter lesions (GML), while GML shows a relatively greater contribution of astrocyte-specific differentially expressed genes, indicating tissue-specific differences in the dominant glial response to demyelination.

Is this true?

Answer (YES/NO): NO